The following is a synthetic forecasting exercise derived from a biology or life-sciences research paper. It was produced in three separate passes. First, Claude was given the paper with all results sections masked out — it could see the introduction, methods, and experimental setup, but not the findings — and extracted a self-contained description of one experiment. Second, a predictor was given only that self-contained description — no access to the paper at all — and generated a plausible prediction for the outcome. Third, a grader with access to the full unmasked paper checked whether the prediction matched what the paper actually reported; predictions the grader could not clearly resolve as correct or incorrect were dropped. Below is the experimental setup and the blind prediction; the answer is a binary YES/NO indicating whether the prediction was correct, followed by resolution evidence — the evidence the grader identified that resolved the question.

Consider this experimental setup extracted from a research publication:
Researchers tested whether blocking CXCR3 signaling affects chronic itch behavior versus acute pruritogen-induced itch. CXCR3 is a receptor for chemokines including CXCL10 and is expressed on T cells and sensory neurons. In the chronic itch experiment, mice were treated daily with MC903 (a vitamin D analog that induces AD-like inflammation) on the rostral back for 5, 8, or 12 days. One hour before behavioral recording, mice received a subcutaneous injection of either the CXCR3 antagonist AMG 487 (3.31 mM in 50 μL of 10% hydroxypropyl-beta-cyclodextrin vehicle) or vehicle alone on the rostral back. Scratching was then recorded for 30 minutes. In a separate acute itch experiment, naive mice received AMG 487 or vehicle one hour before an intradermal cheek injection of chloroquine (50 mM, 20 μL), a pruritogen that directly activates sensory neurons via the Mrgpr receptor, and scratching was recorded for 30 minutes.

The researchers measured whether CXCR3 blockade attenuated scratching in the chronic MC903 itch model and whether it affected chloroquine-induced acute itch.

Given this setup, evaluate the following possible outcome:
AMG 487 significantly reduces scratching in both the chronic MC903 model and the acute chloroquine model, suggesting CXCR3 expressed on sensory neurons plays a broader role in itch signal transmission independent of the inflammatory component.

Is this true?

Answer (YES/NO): NO